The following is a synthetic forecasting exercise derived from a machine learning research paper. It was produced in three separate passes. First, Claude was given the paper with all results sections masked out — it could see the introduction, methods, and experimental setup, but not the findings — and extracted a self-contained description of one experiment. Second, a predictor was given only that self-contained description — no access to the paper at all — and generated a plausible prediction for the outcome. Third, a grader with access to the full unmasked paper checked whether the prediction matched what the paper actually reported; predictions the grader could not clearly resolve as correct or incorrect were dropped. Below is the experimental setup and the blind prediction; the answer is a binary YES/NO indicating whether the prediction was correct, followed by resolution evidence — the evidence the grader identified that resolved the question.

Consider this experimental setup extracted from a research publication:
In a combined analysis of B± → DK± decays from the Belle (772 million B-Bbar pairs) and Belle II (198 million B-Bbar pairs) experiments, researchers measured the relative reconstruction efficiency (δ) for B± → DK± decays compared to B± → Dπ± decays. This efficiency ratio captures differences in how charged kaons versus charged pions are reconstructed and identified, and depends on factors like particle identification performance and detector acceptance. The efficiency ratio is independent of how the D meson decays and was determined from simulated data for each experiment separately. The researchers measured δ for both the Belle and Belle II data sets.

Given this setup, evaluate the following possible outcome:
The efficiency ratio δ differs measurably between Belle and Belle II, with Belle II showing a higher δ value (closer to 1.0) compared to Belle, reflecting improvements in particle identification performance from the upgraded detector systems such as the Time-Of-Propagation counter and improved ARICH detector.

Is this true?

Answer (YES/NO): YES